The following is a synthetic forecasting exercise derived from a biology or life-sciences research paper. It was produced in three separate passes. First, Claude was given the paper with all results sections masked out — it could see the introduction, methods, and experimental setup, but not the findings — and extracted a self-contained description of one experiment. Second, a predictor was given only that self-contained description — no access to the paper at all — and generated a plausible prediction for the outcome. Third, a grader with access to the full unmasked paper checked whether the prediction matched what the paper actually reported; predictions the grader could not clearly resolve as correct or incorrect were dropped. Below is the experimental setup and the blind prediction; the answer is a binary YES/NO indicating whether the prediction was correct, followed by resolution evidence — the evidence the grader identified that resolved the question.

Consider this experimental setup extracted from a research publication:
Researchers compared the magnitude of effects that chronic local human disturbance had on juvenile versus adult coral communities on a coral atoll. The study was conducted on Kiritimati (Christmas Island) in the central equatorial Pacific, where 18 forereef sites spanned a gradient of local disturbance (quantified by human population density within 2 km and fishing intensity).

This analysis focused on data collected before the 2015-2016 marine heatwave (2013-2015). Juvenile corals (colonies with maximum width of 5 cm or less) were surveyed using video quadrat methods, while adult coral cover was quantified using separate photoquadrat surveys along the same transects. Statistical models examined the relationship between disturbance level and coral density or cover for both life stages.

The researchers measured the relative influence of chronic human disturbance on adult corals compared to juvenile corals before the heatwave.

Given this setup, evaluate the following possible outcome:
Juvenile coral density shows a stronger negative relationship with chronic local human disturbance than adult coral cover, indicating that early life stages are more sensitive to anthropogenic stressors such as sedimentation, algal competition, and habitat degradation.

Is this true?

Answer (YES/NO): NO